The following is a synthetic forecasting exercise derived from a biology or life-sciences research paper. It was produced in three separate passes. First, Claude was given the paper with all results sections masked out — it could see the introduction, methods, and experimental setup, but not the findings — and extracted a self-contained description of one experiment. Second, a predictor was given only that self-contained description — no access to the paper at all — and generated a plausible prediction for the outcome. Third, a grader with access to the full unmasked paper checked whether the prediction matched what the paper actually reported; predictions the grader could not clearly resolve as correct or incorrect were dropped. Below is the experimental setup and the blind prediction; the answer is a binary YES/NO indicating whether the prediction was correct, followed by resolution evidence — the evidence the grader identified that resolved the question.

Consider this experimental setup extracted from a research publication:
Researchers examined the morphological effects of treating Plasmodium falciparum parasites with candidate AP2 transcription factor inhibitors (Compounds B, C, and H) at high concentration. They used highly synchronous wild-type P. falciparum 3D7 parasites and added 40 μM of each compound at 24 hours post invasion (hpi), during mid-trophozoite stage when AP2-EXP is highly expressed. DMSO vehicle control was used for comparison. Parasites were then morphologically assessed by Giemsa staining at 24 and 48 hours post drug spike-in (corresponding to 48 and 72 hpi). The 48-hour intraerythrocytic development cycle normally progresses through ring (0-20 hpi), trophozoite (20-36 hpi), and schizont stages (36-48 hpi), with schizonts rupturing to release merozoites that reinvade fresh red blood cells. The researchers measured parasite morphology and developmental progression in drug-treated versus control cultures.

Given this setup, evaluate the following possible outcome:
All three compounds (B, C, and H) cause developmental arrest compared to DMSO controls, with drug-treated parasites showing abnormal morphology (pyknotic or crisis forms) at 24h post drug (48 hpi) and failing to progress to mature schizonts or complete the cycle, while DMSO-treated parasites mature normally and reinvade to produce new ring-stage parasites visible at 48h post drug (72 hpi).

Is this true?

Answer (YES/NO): NO